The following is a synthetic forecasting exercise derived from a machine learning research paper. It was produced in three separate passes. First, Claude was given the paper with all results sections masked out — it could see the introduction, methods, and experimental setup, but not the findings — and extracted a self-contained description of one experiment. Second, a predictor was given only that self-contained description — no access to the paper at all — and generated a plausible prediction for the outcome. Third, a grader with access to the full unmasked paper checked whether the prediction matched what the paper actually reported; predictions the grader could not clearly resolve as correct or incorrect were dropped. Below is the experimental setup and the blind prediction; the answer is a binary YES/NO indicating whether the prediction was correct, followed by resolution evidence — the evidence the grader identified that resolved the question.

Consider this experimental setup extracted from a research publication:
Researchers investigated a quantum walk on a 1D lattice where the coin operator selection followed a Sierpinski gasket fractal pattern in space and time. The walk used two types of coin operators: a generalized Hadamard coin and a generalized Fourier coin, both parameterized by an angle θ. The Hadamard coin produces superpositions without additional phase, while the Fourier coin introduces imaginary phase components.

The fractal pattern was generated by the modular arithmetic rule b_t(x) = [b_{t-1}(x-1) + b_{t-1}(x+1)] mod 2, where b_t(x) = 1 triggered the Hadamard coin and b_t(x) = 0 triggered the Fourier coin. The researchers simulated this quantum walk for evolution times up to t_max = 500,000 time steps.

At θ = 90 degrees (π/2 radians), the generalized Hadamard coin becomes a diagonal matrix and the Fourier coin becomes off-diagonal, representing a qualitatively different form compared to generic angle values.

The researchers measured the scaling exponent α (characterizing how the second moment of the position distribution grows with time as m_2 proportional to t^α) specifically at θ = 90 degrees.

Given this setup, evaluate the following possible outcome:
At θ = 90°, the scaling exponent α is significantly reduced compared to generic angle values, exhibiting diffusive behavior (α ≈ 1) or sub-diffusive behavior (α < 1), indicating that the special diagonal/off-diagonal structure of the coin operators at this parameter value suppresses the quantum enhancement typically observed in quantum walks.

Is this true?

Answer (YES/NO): NO